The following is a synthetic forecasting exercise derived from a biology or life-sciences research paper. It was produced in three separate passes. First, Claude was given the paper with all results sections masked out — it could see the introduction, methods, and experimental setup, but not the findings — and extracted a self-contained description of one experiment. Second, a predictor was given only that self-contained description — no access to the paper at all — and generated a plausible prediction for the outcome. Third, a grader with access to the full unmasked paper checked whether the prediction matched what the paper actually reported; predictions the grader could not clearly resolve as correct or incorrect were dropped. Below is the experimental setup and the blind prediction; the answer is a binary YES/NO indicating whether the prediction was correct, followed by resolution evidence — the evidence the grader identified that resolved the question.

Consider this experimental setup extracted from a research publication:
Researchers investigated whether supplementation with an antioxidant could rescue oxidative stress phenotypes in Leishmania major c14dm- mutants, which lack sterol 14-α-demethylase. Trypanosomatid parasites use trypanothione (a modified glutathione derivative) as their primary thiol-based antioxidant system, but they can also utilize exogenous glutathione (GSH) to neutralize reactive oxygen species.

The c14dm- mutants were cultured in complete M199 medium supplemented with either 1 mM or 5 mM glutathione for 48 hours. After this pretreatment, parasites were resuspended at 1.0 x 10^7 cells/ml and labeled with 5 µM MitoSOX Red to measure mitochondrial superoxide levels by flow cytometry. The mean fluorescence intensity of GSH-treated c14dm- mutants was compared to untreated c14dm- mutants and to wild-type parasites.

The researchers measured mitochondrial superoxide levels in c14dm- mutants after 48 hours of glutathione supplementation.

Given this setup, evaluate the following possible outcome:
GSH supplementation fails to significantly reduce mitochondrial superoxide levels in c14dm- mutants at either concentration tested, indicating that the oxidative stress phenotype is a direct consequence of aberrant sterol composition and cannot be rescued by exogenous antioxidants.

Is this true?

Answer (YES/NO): NO